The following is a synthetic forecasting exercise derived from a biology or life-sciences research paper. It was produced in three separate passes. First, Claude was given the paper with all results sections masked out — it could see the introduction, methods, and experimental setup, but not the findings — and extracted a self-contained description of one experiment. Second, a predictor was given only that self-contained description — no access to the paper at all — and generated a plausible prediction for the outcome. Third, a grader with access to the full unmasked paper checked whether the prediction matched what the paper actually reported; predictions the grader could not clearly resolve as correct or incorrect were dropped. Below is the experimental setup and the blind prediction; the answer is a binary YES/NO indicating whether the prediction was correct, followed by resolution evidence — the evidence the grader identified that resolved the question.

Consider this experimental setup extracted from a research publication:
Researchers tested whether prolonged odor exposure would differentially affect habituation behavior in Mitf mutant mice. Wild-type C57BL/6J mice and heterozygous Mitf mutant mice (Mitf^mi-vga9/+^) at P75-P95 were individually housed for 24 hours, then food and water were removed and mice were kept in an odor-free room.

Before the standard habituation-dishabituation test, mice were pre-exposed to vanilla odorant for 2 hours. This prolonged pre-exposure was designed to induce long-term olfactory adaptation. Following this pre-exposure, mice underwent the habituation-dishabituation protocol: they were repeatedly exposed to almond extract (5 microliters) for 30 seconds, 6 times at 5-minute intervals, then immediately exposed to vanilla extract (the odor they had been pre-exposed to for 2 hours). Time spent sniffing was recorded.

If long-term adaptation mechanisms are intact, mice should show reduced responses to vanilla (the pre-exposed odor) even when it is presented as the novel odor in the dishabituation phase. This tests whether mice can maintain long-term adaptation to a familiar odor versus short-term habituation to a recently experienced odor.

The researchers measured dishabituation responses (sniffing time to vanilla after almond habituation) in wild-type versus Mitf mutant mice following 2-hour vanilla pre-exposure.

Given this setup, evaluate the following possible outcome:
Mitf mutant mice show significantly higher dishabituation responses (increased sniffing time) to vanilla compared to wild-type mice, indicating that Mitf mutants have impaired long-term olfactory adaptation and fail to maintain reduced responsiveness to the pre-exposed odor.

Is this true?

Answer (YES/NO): NO